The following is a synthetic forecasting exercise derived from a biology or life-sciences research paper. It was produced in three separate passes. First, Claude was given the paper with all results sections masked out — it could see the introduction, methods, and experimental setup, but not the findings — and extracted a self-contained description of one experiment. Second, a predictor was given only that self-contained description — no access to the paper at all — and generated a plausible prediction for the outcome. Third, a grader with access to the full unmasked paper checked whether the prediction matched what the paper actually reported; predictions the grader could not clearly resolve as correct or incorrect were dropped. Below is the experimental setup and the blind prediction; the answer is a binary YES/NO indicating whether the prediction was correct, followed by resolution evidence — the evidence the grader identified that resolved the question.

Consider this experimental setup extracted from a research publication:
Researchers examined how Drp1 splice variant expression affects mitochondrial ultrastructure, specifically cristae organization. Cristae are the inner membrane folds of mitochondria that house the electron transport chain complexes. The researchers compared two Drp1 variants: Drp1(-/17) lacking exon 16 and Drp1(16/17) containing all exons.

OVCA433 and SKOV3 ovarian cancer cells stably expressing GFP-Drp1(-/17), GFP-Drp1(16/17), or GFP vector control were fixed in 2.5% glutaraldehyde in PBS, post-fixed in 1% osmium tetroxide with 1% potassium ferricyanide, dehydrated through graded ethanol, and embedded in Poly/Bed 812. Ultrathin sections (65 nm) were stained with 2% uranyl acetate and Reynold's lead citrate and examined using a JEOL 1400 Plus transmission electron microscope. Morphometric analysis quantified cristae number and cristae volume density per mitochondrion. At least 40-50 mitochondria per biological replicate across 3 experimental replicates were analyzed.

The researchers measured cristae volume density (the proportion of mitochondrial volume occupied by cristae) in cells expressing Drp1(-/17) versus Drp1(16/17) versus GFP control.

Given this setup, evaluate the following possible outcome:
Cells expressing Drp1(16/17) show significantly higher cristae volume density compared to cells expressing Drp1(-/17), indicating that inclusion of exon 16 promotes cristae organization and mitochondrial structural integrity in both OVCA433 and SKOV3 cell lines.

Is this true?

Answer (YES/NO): NO